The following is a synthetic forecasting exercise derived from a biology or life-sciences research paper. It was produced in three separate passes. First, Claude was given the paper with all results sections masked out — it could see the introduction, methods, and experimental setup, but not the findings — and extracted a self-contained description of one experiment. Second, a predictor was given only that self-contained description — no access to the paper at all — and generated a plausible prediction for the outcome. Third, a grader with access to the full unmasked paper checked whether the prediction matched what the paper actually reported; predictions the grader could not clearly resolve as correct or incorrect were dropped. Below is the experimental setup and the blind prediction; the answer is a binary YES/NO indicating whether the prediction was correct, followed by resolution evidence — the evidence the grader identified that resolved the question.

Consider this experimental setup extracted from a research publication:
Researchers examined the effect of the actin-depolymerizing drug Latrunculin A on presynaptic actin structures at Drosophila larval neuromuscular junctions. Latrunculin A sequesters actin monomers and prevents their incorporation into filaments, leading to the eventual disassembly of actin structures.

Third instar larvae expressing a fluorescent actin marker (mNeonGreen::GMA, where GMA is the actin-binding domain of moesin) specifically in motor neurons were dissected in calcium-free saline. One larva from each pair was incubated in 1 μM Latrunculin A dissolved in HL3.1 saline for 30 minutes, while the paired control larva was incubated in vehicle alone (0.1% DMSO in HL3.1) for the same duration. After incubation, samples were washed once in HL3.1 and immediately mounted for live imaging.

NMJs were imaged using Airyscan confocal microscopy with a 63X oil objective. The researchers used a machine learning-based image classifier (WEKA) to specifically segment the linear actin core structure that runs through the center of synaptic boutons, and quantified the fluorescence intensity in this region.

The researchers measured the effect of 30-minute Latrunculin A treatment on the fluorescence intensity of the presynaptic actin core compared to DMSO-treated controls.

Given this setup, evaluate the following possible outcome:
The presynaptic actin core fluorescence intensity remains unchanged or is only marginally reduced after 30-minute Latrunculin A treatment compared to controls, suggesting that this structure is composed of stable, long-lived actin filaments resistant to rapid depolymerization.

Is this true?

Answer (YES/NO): NO